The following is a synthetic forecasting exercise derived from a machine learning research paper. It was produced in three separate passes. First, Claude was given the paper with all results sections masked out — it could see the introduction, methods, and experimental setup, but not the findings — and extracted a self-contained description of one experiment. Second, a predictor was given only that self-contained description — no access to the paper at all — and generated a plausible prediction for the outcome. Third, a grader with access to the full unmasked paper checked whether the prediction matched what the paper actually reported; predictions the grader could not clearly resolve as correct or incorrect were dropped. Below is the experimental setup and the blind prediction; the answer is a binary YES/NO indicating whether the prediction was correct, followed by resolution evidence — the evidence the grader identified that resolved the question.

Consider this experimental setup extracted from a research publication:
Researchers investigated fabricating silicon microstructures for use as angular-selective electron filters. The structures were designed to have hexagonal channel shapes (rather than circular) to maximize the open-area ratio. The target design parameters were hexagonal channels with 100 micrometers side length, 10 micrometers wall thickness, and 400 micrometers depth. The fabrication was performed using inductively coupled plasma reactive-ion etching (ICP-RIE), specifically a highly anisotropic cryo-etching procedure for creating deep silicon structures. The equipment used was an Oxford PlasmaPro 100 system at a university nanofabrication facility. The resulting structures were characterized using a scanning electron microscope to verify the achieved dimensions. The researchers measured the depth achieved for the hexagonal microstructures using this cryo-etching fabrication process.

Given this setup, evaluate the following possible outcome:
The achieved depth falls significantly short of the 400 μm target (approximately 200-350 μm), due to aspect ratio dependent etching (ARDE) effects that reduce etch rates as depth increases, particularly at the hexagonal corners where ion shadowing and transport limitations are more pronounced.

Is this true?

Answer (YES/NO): YES